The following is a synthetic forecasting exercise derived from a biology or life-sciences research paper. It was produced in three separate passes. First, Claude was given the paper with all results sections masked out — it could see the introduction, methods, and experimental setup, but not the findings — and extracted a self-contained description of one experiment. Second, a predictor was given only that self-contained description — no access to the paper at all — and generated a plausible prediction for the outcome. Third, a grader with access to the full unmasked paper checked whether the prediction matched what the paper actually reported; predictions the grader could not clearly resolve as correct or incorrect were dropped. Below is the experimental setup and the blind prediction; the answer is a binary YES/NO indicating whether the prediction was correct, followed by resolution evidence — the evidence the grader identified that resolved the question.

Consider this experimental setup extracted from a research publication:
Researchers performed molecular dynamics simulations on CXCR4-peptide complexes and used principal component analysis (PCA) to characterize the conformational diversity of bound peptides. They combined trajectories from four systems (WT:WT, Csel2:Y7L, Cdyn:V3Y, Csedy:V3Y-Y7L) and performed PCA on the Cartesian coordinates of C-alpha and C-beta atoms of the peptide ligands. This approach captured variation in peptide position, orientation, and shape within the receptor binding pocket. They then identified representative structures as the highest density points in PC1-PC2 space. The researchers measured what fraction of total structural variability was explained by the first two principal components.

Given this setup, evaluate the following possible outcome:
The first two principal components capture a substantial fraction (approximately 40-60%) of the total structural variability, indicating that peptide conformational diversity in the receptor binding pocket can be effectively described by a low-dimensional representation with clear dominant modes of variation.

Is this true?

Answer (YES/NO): NO